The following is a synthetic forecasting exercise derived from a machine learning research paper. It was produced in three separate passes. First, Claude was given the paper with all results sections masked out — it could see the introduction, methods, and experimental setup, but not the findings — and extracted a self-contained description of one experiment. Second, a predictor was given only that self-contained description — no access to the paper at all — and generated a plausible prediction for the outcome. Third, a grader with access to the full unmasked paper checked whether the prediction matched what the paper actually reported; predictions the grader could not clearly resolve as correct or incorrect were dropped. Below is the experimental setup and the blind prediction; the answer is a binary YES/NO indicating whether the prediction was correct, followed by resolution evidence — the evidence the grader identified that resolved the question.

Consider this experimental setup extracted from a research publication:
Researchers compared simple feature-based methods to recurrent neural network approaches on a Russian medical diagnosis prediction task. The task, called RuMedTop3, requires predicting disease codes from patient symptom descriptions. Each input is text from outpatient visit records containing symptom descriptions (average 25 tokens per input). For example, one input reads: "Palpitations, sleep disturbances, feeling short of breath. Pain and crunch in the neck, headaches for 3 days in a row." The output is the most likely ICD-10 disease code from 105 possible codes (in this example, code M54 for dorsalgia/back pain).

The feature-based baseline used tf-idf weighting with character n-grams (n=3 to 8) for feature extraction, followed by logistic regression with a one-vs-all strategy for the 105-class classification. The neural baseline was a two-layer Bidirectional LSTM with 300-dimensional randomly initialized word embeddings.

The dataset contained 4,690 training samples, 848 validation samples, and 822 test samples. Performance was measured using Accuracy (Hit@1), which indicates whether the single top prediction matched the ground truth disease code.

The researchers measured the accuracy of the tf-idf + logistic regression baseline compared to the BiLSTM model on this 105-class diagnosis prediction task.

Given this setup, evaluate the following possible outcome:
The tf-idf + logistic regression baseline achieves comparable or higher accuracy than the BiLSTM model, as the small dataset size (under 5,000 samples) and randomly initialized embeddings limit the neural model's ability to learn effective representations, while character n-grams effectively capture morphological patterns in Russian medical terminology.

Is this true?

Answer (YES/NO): YES